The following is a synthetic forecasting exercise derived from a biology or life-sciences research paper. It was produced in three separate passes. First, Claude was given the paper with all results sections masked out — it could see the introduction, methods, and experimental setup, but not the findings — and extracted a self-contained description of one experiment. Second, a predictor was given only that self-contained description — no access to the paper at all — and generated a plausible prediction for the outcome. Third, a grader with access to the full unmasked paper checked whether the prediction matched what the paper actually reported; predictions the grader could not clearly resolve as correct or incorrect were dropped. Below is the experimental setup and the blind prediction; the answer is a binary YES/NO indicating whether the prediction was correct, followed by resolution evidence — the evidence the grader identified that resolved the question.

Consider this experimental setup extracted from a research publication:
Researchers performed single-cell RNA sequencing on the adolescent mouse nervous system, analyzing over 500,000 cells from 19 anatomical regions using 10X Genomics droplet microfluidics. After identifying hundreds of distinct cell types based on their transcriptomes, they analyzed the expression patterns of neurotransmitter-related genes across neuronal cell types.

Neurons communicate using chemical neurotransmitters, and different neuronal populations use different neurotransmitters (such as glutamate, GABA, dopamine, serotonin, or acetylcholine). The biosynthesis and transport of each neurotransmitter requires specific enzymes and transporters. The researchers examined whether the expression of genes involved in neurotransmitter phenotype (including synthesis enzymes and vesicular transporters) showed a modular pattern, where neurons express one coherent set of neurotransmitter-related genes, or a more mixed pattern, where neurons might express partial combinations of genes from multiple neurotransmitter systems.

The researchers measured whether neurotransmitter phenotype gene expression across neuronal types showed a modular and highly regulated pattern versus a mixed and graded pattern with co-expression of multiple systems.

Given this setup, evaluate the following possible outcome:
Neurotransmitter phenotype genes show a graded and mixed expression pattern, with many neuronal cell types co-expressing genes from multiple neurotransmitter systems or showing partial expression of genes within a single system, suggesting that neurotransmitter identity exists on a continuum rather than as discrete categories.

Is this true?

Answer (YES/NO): NO